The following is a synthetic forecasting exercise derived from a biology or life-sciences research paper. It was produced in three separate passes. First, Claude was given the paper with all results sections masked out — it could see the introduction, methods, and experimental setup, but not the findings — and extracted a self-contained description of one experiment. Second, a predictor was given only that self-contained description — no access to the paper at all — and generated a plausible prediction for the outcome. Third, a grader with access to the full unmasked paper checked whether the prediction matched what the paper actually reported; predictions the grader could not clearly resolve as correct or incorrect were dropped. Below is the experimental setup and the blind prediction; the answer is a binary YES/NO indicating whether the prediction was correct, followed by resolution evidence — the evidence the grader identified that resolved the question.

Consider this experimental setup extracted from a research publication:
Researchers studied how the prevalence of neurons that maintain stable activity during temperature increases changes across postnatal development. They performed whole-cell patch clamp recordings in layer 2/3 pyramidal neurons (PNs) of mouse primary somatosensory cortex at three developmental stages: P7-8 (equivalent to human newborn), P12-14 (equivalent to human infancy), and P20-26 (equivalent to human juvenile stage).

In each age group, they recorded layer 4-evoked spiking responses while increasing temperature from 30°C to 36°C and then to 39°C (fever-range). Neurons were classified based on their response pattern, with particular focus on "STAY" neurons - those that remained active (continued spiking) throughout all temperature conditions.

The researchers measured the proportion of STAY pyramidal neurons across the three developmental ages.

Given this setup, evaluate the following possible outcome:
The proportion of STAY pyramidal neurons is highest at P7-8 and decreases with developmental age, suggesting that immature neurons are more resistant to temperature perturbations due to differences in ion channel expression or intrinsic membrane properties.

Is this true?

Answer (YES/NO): NO